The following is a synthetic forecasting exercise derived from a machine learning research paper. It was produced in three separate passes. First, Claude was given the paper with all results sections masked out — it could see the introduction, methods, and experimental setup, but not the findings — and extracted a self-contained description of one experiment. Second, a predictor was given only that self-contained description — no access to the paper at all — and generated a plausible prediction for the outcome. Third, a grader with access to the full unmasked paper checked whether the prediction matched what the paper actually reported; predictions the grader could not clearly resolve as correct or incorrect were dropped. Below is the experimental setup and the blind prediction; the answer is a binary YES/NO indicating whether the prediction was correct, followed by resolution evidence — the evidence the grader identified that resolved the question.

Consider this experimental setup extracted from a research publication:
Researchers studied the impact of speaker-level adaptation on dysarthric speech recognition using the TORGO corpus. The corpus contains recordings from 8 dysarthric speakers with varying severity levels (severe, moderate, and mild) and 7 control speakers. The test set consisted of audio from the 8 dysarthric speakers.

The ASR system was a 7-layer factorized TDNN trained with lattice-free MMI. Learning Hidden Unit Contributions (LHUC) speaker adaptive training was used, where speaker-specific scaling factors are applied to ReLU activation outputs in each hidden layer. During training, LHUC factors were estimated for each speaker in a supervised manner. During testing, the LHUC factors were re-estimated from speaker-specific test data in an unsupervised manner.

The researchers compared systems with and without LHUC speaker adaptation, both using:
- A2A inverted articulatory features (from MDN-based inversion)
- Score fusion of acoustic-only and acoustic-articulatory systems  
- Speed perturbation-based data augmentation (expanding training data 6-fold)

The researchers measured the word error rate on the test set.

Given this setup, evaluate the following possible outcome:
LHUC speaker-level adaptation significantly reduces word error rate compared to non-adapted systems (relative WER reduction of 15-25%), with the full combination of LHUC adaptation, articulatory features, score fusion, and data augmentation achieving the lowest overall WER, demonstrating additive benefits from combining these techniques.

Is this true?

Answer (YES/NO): NO